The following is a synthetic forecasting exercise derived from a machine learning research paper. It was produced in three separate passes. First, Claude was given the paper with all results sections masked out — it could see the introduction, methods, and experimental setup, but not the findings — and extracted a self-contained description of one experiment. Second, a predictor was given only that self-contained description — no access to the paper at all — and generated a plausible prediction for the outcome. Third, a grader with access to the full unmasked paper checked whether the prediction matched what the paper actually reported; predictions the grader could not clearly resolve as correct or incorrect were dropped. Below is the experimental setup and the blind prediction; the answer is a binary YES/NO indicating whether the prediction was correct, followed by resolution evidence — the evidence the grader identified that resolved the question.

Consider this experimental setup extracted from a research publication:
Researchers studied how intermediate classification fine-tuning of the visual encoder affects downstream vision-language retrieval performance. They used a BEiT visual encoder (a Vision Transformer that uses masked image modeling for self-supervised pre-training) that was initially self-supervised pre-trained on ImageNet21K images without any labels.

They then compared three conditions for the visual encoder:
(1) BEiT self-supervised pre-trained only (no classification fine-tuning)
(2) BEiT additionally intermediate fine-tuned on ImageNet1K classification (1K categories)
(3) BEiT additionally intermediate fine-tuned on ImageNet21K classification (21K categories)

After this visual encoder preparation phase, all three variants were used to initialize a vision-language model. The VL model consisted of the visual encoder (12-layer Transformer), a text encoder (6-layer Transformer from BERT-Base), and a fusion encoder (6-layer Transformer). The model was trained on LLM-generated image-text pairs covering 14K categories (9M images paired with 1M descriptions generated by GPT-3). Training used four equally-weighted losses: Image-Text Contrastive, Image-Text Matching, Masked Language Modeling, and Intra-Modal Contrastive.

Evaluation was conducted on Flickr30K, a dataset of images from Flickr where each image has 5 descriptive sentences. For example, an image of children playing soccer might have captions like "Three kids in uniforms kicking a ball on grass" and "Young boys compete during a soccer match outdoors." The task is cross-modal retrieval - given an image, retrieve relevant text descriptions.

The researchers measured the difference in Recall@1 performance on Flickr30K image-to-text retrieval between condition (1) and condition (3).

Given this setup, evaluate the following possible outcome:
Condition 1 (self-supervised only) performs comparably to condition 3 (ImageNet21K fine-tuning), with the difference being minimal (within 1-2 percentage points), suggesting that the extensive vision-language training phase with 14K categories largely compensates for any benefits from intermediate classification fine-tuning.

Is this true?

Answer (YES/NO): NO